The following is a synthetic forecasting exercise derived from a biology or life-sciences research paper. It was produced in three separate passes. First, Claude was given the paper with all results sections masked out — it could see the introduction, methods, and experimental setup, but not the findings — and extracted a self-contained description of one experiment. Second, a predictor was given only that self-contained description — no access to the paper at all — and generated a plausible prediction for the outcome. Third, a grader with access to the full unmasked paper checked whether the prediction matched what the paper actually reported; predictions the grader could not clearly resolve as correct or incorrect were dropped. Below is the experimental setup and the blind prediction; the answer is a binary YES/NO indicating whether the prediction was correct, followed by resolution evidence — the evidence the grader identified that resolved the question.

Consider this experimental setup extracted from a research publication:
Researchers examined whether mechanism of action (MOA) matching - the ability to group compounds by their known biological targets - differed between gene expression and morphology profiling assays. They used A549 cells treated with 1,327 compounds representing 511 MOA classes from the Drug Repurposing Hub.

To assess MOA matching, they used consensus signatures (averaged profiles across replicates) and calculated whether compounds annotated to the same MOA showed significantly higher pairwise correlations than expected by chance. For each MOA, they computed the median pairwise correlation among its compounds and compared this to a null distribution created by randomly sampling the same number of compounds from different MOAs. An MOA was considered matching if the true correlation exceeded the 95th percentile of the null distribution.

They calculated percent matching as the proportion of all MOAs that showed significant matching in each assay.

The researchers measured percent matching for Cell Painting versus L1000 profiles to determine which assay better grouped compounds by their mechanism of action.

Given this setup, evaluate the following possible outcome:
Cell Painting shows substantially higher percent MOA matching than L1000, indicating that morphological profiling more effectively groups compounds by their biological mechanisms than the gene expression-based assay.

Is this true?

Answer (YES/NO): YES